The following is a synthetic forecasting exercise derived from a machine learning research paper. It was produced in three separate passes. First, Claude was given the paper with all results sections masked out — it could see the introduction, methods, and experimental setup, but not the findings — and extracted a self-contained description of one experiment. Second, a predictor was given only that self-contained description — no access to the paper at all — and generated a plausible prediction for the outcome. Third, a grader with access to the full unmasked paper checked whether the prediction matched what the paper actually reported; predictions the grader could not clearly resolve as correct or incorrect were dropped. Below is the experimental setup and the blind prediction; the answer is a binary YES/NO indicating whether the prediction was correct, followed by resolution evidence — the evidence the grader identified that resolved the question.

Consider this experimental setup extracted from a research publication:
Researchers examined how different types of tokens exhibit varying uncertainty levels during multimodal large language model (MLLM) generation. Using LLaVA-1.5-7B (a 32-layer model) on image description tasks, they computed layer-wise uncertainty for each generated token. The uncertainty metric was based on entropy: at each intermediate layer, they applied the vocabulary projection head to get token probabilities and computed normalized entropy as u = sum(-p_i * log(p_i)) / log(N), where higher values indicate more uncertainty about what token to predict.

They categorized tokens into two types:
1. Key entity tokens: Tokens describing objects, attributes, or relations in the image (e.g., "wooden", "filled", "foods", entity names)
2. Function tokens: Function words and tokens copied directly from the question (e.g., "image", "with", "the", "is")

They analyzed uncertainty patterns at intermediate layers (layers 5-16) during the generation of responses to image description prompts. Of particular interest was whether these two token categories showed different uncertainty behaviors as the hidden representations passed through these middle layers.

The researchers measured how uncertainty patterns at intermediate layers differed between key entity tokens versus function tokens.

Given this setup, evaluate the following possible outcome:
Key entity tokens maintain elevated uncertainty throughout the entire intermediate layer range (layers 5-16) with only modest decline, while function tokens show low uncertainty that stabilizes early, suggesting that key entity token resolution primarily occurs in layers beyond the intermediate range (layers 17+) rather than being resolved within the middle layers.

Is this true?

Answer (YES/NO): YES